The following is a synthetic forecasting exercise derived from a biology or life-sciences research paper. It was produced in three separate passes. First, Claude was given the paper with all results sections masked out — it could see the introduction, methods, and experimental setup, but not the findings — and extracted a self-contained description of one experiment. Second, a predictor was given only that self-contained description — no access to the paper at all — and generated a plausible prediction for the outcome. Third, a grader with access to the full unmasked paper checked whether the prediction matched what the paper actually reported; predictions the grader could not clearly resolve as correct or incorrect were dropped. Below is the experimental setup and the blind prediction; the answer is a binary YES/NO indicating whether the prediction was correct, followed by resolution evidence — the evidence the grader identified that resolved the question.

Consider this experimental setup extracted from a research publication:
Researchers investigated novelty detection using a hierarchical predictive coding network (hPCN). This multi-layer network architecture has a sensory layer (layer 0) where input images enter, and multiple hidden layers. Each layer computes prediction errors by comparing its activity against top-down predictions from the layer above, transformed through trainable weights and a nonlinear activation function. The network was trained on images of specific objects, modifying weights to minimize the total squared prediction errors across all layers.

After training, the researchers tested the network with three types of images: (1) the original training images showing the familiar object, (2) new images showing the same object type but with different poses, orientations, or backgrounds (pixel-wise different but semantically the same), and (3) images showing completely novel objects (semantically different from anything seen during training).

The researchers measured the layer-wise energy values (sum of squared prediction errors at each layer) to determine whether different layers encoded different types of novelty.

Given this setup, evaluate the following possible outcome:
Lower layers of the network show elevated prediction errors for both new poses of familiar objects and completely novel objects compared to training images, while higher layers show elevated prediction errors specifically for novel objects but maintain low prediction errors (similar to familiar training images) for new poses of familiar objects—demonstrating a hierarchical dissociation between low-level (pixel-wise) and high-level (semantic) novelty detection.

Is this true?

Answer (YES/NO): YES